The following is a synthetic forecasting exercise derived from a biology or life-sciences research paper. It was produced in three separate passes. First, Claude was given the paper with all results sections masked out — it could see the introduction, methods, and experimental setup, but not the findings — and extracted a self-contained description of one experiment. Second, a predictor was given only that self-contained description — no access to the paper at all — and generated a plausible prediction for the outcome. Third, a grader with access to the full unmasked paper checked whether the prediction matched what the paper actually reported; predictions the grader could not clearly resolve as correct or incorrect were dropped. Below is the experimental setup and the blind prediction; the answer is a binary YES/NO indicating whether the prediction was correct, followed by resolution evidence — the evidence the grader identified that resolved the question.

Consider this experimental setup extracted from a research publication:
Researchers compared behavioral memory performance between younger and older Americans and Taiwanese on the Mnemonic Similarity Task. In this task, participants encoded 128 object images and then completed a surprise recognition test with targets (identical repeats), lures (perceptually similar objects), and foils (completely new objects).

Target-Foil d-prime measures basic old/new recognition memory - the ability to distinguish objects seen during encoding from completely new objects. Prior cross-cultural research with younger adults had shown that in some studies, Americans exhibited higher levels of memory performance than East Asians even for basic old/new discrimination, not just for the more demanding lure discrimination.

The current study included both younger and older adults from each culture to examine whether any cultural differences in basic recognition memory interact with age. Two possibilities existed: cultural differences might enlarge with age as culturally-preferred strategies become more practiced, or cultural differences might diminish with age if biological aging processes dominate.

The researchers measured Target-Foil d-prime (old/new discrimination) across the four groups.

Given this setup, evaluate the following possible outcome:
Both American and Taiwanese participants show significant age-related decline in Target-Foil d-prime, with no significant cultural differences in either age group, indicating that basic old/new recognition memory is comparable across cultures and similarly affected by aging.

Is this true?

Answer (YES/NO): NO